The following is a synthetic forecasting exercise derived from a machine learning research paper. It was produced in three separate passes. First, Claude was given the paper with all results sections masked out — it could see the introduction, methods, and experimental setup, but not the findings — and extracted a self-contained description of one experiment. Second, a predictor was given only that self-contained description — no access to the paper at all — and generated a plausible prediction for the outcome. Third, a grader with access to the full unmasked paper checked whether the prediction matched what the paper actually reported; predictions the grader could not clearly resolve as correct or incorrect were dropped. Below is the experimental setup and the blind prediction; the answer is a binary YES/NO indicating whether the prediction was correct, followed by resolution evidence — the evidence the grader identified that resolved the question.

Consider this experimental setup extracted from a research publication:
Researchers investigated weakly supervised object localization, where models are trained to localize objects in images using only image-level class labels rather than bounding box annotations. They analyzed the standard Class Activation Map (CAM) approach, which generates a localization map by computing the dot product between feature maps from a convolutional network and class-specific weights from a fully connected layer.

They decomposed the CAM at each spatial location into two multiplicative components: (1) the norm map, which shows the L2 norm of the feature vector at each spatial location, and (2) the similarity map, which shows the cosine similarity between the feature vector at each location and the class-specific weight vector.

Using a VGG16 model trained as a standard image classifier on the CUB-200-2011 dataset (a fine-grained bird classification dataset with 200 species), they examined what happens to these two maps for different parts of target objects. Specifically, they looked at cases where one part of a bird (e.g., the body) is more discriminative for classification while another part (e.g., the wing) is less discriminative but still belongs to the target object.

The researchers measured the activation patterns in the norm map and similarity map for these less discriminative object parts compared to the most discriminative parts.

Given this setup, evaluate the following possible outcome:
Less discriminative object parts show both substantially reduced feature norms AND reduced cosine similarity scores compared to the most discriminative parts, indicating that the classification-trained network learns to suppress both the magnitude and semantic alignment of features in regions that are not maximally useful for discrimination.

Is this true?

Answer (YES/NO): NO